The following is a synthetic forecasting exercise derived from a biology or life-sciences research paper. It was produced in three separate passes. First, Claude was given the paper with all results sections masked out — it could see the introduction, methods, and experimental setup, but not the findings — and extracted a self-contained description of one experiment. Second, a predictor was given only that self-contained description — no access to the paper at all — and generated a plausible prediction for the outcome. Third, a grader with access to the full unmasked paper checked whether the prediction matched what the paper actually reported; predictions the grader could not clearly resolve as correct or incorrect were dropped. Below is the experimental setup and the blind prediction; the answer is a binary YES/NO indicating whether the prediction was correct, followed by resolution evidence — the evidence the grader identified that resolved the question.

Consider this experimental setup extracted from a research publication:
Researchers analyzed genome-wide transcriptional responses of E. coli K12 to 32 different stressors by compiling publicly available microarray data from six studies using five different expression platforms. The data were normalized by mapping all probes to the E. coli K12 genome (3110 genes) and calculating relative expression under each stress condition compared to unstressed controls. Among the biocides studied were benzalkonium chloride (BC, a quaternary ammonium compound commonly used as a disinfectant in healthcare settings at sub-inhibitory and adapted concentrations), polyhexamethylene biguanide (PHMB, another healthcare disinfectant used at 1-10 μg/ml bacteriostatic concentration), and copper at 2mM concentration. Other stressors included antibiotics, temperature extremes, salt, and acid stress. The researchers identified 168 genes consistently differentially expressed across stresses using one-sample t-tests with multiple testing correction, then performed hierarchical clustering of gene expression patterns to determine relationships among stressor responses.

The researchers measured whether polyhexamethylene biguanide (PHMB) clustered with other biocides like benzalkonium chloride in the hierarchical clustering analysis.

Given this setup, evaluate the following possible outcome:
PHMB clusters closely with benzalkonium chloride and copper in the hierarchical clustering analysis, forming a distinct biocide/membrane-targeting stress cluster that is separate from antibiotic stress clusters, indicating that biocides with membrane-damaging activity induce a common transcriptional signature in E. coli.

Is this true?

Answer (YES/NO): NO